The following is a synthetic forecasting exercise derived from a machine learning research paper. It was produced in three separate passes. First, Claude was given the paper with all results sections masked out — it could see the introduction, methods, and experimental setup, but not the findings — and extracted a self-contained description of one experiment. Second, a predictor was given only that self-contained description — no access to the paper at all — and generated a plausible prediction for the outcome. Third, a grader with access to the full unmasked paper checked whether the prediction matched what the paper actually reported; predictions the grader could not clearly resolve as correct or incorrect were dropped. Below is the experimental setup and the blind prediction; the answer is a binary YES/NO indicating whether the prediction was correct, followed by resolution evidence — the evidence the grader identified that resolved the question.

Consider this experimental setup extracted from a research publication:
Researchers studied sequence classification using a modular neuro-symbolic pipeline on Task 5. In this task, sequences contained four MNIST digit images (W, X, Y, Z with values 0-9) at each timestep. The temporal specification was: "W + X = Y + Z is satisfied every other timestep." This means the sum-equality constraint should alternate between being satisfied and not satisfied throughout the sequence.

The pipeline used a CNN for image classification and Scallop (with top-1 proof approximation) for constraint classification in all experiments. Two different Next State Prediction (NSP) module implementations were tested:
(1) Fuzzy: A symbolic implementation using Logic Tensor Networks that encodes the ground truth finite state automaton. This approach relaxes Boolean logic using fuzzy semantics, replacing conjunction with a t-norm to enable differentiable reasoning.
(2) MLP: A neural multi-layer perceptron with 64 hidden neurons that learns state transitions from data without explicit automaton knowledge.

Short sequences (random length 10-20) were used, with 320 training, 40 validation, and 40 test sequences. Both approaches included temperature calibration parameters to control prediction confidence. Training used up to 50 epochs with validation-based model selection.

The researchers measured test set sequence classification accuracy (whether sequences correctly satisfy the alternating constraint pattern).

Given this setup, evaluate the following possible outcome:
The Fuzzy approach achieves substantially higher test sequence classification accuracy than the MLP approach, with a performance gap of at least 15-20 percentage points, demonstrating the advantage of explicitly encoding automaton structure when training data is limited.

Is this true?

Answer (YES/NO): NO